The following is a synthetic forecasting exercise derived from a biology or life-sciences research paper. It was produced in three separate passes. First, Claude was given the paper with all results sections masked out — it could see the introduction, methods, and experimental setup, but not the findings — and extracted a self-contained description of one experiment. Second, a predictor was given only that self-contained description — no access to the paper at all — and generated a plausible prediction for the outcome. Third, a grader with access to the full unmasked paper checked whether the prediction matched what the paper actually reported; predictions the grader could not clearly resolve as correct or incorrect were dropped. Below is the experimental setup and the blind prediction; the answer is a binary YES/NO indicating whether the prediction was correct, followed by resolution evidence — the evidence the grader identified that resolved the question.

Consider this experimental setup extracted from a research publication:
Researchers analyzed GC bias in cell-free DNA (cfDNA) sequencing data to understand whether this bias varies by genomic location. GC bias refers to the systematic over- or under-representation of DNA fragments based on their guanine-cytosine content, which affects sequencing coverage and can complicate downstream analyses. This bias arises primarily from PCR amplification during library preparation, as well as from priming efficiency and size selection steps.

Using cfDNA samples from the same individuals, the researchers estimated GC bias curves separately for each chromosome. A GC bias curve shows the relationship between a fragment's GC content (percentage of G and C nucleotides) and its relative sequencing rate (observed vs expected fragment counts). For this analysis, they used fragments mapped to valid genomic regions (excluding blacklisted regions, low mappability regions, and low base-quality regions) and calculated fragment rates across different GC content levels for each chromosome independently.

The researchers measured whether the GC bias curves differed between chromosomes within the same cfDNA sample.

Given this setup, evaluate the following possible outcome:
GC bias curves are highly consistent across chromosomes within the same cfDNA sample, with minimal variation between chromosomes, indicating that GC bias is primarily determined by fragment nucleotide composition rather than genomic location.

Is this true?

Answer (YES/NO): YES